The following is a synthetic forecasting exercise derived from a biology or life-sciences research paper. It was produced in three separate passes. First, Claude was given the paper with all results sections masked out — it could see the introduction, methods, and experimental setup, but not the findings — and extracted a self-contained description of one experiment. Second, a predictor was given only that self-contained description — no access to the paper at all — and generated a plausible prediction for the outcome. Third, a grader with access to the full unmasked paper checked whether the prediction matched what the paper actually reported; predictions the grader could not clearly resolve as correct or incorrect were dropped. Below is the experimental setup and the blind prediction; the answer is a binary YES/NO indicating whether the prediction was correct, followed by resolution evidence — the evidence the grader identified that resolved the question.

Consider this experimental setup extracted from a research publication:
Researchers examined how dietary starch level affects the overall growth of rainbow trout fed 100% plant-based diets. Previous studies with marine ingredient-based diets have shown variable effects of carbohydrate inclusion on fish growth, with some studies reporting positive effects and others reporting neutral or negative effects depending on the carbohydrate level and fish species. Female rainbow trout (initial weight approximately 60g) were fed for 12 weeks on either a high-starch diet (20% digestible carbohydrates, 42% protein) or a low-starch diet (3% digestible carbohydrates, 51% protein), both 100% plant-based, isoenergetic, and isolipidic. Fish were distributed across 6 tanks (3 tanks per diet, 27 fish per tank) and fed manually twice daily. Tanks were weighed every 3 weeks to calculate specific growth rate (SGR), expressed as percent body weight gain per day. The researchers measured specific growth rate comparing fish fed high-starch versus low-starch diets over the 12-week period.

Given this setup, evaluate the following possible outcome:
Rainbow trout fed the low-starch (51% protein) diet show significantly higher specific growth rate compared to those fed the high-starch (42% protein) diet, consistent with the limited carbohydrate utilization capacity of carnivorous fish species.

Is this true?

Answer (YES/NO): NO